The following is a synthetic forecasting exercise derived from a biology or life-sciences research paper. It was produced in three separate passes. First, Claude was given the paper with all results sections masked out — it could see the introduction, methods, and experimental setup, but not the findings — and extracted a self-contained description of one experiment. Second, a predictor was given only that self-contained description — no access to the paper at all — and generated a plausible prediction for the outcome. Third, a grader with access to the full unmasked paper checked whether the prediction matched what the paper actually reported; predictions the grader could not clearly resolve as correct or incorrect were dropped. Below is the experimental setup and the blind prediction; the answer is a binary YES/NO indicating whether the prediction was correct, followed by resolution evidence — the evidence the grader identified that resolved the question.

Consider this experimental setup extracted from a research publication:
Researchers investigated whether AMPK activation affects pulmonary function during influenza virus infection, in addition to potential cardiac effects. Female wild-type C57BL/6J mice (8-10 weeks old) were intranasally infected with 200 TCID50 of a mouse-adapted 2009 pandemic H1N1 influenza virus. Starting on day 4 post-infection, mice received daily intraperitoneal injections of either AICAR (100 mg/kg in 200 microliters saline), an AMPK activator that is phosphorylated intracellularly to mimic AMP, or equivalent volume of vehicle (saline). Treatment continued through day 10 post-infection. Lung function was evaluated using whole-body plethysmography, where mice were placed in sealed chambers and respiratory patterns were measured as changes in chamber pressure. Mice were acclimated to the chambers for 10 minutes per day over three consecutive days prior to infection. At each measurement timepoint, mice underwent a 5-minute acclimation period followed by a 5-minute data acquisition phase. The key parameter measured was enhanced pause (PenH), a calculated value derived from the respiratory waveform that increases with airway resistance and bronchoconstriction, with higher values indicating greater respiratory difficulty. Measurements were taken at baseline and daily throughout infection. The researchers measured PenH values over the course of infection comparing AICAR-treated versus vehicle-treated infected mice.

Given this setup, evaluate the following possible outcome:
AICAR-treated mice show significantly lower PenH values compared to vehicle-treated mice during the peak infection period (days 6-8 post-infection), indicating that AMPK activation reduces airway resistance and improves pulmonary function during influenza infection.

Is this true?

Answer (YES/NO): NO